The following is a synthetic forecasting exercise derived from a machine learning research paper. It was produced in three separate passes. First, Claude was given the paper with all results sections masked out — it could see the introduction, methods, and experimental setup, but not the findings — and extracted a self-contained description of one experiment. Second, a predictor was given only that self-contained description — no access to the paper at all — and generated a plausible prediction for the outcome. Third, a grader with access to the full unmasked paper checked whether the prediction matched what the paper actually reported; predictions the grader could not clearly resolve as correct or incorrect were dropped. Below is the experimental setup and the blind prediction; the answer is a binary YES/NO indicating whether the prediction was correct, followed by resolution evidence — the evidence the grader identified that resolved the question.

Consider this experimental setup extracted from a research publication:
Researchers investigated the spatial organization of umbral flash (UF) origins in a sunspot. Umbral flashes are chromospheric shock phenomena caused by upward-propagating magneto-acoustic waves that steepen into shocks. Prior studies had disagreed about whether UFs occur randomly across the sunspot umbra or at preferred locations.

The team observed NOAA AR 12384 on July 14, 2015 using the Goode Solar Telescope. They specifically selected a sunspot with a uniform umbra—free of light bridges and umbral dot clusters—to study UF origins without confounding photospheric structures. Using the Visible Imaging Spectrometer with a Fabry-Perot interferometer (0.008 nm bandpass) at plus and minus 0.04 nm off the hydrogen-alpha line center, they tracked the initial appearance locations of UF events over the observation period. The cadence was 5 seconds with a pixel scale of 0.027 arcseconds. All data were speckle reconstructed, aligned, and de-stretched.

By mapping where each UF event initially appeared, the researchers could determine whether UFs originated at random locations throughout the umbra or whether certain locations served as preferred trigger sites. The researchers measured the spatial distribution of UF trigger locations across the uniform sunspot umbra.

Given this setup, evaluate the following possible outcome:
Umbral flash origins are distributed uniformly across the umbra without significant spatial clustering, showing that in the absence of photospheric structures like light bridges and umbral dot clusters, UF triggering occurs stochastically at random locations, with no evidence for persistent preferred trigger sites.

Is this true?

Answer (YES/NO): NO